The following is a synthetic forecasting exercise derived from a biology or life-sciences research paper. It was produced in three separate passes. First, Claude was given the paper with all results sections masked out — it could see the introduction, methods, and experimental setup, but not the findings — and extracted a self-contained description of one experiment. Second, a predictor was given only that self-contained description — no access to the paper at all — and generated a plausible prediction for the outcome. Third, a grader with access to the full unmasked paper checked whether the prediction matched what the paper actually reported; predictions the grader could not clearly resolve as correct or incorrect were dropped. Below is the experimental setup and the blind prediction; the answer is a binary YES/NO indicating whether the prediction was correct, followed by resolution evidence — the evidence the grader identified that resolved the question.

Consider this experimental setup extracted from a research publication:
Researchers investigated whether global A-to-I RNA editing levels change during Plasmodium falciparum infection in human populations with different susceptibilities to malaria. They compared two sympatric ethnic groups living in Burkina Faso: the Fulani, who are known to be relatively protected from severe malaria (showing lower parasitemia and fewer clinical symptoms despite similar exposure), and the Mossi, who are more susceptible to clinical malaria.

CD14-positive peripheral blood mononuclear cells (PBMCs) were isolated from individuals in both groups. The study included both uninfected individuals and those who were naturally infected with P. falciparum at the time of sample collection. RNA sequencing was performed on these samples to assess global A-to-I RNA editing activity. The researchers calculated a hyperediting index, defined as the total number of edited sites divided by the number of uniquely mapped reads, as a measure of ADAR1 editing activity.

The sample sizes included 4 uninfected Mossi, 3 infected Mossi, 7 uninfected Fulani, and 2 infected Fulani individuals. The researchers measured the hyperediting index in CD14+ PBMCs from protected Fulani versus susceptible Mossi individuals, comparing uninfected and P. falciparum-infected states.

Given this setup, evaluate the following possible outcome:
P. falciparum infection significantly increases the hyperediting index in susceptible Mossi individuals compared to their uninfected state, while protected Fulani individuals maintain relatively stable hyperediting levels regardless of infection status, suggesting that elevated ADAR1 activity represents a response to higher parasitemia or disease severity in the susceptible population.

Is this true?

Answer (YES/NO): NO